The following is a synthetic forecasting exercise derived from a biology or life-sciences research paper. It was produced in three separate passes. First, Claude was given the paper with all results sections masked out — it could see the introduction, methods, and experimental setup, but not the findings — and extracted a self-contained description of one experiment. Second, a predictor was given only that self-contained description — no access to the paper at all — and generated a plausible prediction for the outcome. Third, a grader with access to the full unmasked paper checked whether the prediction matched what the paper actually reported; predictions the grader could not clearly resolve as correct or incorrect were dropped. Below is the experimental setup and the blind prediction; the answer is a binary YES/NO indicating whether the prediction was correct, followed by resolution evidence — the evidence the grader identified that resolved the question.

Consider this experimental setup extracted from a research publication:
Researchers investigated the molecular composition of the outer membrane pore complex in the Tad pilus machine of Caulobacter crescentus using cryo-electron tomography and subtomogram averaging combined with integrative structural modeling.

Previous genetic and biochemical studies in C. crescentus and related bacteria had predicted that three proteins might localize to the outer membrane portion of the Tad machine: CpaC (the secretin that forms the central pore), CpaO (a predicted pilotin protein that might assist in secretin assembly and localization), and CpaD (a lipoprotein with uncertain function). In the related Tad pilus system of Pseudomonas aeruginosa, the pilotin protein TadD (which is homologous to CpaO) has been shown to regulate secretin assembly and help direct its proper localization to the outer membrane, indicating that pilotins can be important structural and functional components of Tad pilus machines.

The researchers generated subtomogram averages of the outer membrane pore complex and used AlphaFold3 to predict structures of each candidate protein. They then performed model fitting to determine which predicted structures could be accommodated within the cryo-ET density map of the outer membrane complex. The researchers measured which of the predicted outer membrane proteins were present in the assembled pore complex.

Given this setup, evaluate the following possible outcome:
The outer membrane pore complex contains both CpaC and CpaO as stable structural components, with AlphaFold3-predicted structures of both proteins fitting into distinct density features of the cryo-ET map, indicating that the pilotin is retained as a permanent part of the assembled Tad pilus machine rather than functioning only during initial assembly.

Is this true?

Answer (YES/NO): NO